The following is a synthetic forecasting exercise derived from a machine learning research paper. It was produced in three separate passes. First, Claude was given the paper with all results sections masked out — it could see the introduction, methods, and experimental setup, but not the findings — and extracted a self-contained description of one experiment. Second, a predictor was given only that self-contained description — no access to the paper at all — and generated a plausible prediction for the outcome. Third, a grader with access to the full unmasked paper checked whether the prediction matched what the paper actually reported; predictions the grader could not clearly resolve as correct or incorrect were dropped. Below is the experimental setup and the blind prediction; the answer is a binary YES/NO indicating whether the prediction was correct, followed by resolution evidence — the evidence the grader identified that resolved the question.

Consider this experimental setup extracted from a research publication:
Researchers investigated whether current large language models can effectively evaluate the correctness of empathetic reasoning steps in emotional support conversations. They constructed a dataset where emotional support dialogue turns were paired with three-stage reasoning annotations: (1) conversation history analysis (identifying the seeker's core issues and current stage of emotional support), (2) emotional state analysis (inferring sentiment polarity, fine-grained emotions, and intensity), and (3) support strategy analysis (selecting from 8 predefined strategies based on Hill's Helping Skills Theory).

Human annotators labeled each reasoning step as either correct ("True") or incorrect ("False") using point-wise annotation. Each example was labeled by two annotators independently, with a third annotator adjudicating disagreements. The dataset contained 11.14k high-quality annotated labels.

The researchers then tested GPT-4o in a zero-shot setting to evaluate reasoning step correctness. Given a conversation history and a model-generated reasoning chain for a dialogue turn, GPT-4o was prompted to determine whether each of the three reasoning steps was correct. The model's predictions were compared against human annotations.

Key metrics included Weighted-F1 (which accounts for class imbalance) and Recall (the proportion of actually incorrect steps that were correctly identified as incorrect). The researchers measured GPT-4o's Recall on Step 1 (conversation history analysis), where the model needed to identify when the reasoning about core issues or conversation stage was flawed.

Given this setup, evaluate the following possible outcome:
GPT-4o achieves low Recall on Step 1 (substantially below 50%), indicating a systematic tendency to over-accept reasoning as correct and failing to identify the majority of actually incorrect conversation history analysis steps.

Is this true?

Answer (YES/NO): YES